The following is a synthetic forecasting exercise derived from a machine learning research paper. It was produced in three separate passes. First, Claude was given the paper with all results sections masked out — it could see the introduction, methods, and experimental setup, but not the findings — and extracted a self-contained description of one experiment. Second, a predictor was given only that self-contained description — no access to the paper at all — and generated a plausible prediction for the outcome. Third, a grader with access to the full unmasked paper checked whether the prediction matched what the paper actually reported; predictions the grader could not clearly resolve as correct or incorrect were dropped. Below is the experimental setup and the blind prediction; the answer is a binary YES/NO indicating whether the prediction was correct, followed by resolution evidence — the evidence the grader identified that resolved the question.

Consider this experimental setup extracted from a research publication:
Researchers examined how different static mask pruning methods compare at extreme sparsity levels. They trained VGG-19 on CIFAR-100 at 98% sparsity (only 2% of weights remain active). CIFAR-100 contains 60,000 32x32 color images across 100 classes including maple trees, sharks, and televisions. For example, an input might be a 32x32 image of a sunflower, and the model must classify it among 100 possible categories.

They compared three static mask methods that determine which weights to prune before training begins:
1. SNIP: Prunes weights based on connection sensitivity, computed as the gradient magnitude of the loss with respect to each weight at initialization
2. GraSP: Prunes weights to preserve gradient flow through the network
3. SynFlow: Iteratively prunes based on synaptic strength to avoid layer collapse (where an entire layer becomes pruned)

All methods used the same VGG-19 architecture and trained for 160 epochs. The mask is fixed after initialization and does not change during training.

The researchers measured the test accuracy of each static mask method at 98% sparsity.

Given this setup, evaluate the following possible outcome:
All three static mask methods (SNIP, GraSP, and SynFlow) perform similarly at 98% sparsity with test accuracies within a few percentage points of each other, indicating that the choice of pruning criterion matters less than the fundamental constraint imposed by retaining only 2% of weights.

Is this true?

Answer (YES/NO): NO